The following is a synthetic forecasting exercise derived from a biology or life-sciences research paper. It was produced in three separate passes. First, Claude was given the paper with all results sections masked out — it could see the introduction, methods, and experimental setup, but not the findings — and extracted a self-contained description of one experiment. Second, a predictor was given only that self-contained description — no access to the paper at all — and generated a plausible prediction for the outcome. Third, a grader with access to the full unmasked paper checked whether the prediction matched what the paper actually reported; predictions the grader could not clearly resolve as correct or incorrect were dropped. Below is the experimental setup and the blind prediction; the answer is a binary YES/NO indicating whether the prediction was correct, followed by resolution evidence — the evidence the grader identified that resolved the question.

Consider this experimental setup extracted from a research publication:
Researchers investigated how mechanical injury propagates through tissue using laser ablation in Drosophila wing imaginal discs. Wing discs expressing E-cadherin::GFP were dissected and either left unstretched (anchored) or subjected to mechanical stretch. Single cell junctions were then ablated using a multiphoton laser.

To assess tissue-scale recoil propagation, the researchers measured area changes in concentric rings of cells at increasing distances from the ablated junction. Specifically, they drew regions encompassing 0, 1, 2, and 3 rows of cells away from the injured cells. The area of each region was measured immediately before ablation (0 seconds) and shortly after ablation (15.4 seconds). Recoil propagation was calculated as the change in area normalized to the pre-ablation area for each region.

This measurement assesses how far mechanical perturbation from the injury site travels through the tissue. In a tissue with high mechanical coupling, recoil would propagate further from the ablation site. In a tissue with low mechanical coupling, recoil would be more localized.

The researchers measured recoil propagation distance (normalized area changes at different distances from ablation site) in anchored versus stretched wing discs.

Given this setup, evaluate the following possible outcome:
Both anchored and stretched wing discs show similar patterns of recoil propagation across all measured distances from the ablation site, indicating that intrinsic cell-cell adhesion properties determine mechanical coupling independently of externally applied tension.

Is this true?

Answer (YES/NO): NO